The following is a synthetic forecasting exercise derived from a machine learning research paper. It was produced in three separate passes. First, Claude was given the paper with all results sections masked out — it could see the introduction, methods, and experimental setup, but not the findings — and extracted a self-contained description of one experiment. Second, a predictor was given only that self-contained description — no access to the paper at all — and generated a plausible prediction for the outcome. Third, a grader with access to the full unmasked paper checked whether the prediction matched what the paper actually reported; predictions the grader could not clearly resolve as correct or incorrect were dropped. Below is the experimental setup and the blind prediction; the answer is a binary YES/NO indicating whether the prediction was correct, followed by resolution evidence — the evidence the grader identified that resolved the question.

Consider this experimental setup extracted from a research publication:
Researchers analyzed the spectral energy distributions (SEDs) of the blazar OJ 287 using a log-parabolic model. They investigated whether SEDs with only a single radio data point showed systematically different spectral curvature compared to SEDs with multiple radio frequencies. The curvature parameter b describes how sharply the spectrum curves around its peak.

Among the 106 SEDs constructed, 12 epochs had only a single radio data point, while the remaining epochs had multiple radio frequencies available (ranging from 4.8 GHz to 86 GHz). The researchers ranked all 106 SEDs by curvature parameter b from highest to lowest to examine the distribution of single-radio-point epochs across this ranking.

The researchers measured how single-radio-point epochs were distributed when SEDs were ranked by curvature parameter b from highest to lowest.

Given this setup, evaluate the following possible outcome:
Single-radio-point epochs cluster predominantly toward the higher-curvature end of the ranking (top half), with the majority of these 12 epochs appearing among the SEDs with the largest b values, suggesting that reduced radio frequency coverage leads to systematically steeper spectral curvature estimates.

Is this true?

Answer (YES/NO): NO